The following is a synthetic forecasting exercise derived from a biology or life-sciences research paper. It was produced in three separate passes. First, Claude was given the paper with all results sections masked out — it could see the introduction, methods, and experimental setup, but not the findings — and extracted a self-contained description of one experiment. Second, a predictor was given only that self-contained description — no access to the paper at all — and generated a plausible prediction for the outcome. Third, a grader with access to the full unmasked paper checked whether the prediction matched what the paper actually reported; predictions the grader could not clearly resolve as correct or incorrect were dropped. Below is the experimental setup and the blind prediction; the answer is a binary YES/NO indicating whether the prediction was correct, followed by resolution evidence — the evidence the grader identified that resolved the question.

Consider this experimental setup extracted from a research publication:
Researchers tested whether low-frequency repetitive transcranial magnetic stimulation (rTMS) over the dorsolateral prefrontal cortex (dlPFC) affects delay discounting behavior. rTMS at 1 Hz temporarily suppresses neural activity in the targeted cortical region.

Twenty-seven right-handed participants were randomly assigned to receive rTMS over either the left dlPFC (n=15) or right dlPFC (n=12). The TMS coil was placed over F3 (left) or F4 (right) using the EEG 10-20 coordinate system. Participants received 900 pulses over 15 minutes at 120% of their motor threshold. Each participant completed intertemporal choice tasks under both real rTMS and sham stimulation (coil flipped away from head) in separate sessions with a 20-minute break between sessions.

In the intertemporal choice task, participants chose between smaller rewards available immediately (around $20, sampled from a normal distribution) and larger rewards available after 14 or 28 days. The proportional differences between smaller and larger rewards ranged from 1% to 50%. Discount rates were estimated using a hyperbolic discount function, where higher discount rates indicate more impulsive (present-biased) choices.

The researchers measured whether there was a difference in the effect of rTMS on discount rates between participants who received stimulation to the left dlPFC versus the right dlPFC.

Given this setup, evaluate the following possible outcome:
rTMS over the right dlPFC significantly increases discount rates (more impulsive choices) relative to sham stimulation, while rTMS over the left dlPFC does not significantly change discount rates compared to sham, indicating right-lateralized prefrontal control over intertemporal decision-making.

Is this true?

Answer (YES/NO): NO